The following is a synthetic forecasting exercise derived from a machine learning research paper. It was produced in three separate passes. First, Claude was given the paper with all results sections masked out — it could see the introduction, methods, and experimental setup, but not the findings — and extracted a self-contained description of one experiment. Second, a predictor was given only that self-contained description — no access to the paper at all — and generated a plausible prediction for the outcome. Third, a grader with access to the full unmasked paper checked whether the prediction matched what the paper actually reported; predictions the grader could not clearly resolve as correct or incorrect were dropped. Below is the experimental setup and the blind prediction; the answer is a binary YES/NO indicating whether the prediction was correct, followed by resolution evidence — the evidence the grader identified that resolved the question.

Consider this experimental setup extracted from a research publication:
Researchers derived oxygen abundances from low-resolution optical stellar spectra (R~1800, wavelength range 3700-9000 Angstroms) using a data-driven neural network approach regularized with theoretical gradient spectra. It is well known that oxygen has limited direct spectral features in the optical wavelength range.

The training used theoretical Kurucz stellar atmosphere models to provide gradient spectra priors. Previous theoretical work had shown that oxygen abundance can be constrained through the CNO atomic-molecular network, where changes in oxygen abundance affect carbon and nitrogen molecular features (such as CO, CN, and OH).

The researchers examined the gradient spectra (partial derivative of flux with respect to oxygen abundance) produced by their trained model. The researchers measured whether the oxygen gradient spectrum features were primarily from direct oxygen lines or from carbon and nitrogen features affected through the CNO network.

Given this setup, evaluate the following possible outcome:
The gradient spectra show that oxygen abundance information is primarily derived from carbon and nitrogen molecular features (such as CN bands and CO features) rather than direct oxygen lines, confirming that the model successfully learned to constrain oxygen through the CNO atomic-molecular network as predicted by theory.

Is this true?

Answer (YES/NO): YES